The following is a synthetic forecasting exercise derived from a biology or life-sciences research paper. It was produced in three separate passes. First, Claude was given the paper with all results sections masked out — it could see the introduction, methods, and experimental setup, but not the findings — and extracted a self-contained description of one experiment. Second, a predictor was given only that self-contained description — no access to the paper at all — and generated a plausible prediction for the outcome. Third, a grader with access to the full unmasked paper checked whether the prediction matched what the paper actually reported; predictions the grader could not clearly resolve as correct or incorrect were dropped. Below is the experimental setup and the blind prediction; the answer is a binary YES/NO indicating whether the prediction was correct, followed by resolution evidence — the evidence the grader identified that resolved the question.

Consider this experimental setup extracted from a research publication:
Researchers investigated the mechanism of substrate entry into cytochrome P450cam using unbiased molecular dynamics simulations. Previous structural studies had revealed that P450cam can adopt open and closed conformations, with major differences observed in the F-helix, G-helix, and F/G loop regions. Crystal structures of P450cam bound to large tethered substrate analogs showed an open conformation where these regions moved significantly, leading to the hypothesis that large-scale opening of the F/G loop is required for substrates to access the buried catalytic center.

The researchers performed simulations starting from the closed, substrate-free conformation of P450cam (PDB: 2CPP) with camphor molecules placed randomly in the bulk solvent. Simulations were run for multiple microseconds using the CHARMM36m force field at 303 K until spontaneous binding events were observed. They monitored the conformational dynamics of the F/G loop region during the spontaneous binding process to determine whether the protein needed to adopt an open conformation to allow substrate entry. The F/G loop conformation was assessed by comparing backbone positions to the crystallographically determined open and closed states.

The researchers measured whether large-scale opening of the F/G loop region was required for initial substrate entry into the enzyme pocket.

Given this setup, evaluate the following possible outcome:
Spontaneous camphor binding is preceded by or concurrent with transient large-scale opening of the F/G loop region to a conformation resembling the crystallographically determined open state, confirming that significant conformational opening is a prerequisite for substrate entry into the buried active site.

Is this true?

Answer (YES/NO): NO